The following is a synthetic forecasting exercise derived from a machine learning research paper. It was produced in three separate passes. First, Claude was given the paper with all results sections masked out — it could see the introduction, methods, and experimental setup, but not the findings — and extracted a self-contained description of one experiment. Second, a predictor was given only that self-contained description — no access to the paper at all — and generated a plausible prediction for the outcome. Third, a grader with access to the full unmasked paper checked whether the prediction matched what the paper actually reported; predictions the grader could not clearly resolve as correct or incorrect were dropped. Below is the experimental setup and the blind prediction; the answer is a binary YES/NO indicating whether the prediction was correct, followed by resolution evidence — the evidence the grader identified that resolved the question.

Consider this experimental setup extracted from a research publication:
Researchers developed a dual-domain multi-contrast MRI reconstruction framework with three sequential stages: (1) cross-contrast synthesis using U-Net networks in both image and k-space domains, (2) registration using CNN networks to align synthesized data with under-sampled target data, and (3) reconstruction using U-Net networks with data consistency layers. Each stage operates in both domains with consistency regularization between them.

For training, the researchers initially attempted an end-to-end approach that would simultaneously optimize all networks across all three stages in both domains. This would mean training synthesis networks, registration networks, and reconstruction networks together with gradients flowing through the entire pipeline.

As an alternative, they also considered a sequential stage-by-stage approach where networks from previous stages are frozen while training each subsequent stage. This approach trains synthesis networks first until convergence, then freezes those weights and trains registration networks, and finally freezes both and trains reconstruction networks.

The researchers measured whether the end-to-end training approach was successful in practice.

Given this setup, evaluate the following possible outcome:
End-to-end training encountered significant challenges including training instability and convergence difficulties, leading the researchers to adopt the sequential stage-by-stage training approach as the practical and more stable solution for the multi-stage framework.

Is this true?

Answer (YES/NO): YES